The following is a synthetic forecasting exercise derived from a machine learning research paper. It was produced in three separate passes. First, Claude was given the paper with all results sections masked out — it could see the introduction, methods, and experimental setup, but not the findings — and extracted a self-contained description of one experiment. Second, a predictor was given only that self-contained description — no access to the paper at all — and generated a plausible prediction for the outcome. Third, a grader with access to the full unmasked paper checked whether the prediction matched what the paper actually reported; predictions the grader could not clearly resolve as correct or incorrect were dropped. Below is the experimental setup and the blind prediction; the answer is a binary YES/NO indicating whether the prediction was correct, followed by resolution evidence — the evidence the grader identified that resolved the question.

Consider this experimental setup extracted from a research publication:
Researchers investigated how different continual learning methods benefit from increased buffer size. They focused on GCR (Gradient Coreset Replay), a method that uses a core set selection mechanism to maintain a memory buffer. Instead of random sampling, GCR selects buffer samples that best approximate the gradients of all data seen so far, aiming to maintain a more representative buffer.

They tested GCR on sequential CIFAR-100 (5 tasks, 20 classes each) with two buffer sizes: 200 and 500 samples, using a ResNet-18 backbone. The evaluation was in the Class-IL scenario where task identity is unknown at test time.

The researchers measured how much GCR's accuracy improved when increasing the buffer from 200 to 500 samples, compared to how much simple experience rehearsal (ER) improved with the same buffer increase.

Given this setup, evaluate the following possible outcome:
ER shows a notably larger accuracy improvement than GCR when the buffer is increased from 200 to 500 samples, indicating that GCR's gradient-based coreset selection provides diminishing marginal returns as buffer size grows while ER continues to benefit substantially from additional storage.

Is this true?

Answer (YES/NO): NO